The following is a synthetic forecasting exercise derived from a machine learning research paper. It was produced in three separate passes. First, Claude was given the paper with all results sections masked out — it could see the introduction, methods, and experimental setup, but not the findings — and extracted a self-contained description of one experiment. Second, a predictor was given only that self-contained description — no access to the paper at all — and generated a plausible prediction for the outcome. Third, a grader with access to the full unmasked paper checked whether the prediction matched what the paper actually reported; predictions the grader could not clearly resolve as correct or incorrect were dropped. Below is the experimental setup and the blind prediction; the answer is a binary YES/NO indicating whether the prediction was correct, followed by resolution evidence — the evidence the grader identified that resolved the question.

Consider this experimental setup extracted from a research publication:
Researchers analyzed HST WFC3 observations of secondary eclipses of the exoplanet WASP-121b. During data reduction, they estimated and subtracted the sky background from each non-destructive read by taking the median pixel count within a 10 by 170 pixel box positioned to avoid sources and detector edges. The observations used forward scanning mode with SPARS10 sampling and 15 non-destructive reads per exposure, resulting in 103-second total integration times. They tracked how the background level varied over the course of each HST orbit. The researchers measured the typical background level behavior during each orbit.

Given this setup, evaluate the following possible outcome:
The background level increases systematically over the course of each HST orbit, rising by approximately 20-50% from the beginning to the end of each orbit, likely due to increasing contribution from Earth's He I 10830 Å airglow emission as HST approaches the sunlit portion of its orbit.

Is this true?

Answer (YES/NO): YES